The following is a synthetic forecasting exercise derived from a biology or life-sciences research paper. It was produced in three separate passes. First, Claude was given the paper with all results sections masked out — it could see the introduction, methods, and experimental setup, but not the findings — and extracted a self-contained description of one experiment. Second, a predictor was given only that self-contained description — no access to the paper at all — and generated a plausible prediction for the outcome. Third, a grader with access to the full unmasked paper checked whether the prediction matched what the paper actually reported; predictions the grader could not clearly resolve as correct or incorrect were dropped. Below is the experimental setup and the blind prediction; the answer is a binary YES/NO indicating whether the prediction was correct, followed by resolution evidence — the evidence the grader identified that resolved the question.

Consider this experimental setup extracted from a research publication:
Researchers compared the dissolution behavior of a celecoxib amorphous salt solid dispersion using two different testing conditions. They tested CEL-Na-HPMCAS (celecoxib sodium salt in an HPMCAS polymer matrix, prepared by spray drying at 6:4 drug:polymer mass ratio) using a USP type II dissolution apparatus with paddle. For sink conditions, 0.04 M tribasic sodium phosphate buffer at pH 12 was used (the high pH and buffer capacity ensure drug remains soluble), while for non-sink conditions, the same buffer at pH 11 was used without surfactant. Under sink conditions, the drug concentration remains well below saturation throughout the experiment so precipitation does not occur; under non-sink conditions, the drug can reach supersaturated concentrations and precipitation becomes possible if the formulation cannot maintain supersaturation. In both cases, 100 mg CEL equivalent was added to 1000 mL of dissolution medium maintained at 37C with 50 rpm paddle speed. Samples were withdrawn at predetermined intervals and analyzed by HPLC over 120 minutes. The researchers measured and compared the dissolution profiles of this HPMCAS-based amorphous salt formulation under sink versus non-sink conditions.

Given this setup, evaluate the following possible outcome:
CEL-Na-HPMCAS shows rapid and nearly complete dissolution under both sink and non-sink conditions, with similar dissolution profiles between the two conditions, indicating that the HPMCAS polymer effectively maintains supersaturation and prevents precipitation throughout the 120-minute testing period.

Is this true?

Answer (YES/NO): NO